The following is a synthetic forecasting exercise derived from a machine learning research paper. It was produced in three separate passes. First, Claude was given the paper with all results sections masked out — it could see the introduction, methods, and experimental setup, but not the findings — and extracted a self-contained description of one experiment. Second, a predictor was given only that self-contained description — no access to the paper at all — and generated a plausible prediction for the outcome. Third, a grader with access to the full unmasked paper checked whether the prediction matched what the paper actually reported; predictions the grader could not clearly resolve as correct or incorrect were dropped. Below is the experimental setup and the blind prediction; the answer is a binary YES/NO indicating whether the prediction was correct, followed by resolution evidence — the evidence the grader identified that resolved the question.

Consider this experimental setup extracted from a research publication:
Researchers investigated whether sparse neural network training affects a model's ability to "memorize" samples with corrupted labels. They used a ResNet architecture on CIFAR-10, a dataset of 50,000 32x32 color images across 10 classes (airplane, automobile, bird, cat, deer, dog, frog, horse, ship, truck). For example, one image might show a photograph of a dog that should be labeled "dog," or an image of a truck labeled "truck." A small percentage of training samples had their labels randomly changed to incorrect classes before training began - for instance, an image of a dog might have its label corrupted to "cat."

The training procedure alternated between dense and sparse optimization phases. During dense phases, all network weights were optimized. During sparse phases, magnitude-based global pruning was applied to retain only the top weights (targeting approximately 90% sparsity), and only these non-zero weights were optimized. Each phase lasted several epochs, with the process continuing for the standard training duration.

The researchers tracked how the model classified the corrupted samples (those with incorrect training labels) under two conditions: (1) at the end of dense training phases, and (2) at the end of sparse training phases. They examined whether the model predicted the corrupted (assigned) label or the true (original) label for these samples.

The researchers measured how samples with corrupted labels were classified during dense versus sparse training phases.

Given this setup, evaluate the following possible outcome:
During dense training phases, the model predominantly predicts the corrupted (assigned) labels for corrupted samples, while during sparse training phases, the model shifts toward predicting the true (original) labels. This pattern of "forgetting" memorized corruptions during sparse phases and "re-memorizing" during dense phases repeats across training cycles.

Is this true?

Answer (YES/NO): YES